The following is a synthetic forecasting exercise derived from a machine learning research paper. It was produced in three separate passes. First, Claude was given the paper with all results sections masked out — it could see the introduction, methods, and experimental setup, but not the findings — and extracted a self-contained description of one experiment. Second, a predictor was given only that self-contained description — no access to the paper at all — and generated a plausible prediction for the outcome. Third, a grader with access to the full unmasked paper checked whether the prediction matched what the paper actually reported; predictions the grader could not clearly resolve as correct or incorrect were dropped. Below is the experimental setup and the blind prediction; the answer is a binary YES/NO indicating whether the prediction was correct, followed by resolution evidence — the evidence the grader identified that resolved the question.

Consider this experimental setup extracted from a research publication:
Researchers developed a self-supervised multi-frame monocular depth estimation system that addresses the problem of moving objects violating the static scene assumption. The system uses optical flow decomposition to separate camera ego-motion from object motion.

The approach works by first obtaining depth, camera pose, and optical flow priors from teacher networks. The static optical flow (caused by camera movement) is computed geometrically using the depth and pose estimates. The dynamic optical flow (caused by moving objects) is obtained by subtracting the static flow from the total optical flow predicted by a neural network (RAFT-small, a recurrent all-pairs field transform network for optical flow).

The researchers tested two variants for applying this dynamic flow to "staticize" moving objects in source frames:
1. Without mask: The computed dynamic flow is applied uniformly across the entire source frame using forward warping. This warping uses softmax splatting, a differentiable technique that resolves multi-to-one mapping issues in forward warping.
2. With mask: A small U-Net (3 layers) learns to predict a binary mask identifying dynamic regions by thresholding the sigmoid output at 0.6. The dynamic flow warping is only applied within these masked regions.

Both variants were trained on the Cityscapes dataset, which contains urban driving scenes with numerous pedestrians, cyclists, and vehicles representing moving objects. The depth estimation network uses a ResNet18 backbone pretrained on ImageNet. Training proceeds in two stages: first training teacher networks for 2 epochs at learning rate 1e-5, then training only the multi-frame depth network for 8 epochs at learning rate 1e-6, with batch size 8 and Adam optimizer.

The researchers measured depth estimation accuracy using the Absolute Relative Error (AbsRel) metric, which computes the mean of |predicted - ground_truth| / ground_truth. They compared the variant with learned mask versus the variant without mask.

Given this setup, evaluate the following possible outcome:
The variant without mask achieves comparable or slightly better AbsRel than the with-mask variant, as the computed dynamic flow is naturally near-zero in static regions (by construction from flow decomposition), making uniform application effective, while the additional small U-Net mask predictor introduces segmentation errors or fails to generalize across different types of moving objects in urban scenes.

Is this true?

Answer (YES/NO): NO